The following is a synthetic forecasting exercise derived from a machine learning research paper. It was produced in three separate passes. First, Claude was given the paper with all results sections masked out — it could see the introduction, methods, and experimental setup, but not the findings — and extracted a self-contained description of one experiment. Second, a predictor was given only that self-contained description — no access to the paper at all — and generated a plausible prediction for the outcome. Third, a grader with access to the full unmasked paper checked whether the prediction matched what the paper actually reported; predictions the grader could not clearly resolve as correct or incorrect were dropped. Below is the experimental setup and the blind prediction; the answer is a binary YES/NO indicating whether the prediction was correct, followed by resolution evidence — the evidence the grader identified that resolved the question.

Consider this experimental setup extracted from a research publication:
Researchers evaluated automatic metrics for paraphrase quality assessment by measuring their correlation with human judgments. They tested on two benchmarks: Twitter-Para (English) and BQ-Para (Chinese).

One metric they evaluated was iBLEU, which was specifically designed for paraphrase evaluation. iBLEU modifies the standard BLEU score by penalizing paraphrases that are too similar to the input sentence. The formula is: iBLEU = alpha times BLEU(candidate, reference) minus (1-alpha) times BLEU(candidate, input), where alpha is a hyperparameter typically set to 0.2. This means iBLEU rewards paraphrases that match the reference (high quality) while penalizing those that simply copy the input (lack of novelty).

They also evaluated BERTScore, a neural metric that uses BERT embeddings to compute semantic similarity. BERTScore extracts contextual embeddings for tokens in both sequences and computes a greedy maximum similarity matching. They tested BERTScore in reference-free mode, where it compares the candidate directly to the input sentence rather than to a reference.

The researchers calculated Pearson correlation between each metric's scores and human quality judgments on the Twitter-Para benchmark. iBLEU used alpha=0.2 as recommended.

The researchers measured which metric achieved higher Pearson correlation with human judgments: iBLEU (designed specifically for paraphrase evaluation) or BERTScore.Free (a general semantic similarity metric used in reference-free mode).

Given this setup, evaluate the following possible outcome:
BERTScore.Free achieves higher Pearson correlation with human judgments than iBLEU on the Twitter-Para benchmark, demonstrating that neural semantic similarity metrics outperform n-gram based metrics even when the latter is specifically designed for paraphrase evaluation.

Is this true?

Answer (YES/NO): YES